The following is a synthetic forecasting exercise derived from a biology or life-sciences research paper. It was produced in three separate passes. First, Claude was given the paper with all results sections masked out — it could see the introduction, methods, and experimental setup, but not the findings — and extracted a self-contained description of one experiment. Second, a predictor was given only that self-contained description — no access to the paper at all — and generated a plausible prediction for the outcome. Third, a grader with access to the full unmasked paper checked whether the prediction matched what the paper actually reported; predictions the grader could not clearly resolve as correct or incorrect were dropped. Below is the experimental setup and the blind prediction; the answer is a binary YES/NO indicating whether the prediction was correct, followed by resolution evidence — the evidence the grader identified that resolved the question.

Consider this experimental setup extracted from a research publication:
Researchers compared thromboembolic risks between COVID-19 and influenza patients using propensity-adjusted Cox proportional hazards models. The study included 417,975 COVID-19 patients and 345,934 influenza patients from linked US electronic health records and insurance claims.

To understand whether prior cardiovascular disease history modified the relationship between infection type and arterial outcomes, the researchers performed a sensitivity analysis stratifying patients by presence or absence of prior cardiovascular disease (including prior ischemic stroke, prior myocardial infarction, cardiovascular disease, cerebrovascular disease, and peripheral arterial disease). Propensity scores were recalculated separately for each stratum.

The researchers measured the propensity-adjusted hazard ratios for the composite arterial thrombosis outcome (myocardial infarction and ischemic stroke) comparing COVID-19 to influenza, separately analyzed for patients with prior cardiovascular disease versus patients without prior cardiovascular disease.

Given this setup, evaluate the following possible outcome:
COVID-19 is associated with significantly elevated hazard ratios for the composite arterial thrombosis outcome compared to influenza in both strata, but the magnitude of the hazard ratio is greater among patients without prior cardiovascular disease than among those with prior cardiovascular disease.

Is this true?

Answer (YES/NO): NO